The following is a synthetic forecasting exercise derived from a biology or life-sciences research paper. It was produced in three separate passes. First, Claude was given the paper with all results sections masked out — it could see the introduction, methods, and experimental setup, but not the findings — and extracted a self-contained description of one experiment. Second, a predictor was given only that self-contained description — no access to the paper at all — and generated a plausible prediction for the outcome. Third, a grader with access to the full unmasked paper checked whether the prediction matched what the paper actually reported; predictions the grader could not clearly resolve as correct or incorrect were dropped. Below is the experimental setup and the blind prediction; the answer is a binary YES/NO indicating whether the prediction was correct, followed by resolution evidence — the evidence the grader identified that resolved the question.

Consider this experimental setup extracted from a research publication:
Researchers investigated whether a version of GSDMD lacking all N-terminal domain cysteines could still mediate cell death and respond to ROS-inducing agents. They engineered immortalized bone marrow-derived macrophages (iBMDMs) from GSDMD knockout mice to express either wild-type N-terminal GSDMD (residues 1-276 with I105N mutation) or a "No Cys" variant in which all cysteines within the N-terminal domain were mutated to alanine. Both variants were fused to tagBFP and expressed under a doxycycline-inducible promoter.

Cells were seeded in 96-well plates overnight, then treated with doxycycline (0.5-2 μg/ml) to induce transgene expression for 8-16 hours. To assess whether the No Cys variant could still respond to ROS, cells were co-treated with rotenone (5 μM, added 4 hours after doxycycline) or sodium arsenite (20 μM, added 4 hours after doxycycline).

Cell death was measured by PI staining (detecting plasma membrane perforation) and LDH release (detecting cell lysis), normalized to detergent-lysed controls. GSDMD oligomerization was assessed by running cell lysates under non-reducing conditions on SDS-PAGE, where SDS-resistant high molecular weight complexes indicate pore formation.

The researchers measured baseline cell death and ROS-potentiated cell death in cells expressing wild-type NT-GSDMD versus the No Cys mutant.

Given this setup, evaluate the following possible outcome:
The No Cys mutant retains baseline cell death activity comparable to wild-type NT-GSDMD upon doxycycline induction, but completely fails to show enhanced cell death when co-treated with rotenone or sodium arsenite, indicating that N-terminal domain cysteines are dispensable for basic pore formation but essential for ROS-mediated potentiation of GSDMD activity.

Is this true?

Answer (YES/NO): NO